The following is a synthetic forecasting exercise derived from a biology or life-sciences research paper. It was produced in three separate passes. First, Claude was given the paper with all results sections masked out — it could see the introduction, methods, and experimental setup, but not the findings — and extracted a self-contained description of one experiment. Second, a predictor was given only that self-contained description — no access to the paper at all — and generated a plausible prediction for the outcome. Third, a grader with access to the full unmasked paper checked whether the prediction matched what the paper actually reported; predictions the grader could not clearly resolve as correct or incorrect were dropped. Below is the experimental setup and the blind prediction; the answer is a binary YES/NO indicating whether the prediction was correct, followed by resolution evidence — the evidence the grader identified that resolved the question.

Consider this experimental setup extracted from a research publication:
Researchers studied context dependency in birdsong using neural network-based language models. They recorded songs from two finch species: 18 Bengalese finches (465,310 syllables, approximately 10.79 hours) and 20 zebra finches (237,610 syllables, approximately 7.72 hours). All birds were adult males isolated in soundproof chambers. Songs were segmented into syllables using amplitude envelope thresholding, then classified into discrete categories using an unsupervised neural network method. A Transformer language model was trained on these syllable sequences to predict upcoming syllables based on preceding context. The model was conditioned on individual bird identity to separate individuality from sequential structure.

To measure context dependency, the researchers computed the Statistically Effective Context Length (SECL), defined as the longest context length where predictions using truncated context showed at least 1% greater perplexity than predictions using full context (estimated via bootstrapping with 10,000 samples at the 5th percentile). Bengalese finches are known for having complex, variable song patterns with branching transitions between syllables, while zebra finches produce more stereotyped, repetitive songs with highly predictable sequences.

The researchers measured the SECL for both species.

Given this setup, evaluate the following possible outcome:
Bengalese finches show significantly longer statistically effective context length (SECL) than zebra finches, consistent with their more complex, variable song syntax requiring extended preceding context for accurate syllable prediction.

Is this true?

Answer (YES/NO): YES